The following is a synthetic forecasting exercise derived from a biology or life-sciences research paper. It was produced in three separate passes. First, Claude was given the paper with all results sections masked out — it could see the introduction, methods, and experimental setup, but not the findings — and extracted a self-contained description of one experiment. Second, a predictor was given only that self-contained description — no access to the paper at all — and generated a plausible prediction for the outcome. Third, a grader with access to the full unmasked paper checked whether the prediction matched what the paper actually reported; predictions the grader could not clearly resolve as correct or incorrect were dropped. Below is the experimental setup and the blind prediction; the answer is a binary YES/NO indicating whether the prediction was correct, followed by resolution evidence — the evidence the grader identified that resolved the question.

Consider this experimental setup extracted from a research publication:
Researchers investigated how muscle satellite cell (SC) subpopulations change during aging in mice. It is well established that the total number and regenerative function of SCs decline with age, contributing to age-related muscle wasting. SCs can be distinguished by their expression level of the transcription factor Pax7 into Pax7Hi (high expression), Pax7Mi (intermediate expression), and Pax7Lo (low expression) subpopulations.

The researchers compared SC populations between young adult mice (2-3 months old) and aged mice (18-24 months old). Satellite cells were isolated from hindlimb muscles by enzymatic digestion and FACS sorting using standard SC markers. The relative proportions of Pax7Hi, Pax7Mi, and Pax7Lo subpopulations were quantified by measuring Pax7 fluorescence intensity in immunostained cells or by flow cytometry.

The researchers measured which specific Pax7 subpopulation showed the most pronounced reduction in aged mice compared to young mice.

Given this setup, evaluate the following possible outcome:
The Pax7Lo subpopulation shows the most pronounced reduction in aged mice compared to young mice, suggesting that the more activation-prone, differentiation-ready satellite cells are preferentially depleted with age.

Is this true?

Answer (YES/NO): NO